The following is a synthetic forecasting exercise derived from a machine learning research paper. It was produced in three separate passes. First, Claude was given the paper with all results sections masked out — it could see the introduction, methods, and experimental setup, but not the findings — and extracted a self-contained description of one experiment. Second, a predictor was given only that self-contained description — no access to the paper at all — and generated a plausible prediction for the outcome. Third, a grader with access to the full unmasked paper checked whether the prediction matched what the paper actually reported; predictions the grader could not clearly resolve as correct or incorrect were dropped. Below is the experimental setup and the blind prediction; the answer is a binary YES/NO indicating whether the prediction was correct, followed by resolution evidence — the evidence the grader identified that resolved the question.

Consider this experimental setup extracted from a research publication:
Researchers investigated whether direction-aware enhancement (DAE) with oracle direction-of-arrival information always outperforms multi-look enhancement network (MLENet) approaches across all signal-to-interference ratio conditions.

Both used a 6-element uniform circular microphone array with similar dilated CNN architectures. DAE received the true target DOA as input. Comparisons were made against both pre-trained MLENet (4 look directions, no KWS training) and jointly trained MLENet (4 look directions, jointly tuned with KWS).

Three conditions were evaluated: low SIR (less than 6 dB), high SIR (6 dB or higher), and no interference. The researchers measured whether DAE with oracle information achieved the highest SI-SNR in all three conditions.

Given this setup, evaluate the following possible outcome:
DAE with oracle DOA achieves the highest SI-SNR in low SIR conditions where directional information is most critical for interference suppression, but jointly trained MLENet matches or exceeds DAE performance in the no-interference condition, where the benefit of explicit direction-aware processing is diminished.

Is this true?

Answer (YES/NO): NO